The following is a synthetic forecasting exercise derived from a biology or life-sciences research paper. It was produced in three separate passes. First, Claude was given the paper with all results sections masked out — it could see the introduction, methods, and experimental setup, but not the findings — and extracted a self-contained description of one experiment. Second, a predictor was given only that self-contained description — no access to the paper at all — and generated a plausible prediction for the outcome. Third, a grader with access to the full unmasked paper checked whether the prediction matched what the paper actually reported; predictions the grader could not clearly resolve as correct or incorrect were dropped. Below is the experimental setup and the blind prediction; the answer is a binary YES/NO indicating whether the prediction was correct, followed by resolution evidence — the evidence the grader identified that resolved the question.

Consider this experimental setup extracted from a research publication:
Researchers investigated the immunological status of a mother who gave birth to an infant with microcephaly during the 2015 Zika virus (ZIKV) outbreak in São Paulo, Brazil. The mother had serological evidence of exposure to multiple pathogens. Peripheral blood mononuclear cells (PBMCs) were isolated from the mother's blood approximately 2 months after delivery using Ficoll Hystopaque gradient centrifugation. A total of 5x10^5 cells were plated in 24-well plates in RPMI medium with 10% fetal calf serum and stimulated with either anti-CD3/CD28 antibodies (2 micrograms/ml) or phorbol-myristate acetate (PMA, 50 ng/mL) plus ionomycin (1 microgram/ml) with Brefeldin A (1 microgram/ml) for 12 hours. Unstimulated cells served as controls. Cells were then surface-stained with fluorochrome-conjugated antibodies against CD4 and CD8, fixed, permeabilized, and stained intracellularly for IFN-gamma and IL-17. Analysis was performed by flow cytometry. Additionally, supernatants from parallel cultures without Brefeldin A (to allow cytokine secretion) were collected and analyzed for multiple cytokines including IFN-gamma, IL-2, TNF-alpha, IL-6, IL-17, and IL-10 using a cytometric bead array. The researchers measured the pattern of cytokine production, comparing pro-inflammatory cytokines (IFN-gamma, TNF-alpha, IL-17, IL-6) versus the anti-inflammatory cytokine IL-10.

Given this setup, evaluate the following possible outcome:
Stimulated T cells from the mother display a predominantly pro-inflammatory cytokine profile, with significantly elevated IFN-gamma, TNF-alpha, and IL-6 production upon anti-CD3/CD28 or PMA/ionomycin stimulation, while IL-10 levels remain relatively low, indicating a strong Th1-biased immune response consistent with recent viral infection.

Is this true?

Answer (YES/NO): YES